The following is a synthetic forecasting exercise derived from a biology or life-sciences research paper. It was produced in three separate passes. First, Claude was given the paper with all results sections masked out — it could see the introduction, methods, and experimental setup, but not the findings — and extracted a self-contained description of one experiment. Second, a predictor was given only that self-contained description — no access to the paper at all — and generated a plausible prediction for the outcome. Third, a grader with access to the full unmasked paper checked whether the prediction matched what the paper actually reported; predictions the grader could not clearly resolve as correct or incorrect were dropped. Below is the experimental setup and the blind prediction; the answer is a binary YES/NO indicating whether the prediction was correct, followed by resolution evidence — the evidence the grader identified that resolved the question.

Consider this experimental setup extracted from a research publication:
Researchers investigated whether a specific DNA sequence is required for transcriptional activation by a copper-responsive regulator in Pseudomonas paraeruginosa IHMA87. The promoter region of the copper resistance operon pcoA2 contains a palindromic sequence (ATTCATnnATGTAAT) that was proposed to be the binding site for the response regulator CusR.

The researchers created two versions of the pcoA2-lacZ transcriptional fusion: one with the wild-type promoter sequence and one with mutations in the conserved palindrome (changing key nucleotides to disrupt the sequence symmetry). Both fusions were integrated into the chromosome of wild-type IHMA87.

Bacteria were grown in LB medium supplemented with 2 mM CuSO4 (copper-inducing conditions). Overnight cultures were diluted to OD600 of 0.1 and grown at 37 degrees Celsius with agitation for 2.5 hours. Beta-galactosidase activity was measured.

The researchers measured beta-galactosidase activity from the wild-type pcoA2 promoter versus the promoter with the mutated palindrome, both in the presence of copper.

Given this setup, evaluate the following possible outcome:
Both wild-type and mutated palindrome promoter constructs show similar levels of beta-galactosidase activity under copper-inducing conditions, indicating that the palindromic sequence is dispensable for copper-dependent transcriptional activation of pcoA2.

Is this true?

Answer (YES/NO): NO